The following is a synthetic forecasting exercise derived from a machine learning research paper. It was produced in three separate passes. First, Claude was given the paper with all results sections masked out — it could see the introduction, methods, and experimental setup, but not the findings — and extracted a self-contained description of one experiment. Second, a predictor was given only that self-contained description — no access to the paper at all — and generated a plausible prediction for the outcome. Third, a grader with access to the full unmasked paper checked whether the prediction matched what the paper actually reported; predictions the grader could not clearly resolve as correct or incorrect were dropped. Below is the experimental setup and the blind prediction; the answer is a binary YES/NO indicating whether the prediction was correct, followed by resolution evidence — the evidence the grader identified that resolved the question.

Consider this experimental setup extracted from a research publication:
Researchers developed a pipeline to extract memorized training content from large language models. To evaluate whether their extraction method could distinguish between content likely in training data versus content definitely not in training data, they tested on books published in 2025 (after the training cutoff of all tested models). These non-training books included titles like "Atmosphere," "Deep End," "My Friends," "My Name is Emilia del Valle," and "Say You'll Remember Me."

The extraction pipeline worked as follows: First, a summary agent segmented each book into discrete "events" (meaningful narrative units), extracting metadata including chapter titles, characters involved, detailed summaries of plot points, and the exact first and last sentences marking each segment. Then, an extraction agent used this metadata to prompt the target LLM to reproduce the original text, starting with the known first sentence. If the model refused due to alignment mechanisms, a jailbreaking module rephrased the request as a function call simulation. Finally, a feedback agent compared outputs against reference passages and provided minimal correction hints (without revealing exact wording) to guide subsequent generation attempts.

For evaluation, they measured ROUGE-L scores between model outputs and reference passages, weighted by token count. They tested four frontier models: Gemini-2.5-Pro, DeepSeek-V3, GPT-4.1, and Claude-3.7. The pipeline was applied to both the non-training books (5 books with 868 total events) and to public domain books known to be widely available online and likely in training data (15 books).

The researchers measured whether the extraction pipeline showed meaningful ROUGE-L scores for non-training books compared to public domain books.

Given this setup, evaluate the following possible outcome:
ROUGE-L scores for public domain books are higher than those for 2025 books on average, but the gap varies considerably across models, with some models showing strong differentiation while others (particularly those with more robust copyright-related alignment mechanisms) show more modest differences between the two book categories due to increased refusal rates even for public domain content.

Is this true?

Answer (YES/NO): NO